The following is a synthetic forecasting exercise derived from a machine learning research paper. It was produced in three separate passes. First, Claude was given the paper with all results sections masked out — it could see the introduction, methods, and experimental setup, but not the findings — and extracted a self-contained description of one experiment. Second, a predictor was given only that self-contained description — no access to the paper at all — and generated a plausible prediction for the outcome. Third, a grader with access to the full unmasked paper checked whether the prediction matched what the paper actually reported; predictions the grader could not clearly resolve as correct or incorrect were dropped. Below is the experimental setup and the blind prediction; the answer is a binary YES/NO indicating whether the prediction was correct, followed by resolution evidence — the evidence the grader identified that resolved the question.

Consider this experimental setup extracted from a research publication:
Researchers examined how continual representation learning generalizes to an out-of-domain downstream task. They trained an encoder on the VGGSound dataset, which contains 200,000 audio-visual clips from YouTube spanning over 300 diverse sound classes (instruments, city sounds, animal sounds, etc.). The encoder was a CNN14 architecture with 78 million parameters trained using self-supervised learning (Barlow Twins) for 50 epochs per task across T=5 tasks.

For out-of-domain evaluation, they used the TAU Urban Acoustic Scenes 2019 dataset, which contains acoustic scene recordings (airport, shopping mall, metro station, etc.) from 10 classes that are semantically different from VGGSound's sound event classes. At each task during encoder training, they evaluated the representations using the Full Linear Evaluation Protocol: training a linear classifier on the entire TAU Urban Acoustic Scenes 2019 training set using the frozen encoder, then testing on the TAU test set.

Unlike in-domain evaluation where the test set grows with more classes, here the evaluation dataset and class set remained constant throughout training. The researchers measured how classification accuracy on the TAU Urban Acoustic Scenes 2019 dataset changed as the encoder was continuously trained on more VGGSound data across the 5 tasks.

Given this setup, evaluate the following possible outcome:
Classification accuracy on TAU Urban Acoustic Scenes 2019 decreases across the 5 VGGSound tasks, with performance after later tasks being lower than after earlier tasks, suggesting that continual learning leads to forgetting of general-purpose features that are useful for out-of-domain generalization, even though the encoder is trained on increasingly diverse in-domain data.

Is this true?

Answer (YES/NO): NO